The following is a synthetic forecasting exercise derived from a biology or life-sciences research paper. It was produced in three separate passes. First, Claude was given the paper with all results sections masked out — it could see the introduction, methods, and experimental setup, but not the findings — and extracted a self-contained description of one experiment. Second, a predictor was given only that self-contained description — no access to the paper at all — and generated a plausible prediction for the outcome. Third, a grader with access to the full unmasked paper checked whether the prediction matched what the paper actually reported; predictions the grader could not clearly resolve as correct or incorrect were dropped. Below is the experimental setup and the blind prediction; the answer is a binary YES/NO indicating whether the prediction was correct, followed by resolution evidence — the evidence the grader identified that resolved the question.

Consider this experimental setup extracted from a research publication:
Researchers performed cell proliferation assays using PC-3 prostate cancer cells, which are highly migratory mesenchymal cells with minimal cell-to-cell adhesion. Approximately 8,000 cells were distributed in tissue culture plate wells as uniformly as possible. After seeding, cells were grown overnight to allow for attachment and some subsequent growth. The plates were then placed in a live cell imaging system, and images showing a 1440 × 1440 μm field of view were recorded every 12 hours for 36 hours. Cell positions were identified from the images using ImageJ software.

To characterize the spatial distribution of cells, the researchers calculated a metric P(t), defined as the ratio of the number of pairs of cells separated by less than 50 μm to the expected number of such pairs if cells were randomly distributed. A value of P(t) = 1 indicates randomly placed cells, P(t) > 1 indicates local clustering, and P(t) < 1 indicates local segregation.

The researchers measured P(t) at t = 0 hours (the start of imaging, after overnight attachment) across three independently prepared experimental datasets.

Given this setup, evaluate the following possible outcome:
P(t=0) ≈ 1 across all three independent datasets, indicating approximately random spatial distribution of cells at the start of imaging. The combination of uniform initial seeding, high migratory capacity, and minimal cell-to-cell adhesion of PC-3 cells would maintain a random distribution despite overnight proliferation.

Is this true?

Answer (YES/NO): NO